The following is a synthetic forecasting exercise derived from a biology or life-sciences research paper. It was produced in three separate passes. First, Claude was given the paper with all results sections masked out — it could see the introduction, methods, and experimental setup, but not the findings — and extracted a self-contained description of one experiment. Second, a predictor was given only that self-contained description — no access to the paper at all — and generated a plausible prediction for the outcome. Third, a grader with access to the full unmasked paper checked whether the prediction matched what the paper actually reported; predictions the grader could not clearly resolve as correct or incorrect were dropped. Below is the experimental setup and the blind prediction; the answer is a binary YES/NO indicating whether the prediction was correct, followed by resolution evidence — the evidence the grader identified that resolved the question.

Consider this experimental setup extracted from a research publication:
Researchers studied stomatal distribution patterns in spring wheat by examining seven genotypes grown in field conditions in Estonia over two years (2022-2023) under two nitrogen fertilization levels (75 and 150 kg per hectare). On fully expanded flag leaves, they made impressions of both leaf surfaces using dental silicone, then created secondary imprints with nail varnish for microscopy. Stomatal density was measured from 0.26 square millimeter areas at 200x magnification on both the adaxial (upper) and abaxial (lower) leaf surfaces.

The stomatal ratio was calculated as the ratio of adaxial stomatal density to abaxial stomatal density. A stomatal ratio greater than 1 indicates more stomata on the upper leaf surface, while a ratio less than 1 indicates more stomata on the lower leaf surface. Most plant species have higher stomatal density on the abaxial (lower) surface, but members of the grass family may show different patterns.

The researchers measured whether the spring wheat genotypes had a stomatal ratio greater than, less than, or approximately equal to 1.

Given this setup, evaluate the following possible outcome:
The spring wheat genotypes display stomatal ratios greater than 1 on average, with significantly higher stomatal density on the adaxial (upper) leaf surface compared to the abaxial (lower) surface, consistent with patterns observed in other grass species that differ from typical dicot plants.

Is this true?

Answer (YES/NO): YES